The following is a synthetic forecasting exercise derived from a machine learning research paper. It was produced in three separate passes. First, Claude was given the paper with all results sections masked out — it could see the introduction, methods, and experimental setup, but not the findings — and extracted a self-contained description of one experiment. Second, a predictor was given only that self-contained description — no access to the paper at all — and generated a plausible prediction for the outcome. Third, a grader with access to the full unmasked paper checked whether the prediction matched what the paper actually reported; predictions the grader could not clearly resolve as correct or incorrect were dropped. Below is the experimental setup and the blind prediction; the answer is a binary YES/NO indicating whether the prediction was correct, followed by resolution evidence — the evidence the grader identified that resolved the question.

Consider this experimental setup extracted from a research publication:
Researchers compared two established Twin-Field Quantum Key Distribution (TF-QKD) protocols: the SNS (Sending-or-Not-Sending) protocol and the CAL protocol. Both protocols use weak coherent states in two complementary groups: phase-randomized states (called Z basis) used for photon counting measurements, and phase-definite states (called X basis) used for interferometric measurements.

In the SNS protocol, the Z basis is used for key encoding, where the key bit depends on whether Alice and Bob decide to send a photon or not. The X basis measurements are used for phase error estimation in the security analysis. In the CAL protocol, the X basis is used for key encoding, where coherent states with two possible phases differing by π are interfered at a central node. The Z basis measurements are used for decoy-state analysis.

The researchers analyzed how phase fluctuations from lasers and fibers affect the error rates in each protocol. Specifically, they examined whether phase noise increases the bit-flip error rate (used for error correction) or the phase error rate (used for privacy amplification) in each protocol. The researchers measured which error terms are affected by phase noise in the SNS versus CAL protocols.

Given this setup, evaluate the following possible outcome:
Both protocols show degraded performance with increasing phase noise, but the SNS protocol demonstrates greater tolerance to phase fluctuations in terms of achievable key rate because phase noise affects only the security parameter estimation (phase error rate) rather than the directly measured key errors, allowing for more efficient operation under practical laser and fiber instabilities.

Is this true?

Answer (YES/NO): NO